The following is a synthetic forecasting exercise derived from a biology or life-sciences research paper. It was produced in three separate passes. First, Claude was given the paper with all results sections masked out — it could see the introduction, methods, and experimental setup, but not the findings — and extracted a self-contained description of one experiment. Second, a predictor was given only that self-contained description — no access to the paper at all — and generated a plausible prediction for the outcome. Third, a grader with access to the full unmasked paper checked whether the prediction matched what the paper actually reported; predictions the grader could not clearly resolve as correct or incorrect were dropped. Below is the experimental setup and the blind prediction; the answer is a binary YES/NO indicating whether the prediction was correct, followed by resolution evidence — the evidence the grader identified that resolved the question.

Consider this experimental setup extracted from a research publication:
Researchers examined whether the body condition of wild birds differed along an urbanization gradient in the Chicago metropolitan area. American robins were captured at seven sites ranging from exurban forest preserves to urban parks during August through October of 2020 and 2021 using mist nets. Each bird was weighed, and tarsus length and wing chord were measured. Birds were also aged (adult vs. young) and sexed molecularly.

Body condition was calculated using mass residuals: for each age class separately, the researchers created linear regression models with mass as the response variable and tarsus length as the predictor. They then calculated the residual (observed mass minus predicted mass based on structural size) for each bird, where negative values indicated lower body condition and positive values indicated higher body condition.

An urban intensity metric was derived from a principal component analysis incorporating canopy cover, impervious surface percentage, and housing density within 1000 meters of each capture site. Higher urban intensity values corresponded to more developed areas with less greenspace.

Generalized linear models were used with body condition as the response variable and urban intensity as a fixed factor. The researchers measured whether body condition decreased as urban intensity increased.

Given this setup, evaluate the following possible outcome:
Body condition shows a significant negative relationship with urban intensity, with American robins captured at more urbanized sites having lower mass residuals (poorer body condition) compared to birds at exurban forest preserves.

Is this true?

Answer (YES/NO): NO